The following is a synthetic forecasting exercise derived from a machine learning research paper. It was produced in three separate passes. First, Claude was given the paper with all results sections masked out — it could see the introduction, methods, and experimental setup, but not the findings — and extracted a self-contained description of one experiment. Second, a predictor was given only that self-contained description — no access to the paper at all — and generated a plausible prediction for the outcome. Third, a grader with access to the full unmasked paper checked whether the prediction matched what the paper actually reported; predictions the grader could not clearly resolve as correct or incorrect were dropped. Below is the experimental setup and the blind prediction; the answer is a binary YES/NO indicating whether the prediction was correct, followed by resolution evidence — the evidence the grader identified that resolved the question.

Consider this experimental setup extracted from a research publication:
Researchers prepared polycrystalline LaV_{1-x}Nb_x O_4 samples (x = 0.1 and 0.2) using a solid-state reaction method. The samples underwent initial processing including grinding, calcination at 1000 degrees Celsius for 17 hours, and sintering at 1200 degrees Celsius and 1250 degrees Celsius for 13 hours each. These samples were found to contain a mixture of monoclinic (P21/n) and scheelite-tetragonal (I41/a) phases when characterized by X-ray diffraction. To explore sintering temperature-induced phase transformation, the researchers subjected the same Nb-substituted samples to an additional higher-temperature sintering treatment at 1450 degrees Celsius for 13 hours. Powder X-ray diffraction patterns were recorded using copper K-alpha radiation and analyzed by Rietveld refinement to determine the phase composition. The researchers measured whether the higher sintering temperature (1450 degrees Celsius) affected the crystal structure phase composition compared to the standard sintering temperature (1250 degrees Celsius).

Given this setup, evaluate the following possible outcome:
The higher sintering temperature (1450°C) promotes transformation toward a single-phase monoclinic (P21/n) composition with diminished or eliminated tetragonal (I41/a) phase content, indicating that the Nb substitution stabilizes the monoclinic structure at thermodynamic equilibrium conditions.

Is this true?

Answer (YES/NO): NO